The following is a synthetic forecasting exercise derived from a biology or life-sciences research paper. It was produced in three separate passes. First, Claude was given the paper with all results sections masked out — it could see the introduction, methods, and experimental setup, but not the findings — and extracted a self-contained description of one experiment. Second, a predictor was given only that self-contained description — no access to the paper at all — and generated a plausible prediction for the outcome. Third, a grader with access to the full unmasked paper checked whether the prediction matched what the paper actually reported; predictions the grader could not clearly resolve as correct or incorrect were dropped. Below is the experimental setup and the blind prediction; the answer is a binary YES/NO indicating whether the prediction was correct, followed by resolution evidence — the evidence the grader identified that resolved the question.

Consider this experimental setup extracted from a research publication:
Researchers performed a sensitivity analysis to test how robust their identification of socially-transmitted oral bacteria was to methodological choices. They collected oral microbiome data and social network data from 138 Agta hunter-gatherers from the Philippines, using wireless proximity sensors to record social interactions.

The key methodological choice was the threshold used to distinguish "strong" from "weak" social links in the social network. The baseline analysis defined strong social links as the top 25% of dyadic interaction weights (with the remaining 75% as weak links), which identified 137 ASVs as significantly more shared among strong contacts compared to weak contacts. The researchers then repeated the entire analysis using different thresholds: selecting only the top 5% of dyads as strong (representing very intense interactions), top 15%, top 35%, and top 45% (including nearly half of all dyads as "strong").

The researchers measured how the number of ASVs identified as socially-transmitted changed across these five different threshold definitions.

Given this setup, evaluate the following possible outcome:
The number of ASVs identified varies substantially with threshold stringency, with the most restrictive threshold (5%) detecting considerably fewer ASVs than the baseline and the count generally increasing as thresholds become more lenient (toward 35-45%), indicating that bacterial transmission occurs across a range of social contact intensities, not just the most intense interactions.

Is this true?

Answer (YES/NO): NO